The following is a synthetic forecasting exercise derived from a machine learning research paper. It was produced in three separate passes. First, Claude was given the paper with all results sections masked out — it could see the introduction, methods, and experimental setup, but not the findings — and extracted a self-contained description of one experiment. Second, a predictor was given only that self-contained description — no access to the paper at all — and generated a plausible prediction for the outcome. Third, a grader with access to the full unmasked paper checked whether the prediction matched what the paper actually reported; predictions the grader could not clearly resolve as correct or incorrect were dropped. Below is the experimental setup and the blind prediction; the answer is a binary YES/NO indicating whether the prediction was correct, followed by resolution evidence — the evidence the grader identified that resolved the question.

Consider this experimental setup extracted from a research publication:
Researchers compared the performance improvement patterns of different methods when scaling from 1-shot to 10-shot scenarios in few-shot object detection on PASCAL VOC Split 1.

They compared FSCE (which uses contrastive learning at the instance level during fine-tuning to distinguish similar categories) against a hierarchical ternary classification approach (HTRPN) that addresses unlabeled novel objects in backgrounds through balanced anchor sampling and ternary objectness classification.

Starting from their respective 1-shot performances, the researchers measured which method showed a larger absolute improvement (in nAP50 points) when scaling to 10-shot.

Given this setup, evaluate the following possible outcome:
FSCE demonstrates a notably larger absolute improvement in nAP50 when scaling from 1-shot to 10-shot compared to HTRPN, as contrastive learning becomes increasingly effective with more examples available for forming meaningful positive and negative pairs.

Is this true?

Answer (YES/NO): NO